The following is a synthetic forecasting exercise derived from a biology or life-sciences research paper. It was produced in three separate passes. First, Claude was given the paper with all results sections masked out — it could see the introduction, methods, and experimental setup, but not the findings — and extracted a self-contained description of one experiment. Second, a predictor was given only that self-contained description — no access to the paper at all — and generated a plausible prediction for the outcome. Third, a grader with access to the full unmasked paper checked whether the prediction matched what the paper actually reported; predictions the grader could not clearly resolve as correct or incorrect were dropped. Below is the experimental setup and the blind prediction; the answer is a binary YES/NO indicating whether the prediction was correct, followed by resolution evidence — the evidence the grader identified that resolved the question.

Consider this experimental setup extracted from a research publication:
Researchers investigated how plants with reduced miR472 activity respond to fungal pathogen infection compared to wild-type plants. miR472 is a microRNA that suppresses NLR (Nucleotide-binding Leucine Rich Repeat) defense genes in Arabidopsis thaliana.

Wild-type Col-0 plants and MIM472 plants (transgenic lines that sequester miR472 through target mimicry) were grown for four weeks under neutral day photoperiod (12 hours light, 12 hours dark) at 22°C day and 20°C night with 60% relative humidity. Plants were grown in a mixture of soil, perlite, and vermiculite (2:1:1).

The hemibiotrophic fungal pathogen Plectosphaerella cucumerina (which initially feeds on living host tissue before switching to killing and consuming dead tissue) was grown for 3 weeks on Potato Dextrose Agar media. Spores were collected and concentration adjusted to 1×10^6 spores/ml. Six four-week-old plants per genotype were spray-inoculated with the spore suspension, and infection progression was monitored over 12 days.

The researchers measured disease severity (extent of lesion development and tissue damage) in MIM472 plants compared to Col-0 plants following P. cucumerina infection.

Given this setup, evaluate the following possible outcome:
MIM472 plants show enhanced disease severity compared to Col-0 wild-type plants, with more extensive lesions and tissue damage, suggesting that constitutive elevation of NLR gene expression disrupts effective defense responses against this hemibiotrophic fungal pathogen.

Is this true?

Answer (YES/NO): NO